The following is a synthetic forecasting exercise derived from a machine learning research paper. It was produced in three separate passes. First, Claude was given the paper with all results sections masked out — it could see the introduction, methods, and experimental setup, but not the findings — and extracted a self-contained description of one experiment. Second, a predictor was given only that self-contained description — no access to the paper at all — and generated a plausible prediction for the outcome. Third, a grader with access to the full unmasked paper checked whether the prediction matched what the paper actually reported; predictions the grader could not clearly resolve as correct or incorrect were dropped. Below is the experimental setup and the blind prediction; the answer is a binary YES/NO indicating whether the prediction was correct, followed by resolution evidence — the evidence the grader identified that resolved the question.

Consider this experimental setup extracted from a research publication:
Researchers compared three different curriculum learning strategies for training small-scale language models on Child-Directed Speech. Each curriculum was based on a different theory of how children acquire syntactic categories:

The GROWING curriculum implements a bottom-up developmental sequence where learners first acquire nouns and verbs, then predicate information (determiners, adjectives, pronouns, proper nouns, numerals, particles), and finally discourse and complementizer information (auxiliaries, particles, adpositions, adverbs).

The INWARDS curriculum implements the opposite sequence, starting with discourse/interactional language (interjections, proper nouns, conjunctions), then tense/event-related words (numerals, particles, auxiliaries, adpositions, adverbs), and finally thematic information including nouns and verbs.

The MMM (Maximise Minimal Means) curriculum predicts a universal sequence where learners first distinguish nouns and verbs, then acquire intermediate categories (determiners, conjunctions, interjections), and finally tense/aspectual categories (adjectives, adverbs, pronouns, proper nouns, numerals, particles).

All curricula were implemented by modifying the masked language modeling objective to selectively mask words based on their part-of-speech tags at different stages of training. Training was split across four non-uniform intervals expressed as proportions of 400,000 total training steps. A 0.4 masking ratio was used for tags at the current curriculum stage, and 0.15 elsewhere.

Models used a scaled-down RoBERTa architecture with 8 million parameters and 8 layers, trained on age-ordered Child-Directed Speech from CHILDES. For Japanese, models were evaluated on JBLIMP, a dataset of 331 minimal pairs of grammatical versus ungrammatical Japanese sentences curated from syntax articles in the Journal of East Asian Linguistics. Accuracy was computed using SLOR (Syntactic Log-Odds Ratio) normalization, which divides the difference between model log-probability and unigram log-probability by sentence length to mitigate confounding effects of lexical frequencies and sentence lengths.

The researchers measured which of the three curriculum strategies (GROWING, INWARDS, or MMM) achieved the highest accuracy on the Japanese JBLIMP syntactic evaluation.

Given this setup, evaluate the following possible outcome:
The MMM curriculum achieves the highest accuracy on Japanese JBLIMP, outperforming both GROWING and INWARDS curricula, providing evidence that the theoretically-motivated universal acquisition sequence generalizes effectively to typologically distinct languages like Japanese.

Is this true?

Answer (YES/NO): YES